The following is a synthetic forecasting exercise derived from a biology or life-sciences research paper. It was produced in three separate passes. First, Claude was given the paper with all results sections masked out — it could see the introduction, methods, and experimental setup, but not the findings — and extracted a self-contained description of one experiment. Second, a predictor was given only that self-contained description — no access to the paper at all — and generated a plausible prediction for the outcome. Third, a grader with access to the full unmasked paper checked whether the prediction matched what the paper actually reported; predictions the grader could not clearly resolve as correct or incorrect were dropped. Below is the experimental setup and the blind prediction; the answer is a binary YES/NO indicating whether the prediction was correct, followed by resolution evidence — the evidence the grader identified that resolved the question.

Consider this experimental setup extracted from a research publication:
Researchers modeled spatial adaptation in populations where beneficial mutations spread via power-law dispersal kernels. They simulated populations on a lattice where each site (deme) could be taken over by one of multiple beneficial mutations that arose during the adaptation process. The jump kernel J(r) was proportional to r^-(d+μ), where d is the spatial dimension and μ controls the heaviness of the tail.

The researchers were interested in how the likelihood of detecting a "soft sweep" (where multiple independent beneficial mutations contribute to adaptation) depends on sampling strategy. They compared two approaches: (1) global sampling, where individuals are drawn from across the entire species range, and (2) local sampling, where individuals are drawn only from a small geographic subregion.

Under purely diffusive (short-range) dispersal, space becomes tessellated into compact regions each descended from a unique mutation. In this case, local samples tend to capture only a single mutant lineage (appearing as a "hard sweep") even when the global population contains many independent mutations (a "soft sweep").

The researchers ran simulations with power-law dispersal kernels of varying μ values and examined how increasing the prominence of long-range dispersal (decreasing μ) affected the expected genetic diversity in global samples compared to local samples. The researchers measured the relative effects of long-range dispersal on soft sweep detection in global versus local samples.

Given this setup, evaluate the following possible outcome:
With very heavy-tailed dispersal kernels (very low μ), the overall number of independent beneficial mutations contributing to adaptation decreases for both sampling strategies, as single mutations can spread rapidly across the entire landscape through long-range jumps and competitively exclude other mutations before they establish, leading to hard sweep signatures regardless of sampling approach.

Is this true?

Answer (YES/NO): NO